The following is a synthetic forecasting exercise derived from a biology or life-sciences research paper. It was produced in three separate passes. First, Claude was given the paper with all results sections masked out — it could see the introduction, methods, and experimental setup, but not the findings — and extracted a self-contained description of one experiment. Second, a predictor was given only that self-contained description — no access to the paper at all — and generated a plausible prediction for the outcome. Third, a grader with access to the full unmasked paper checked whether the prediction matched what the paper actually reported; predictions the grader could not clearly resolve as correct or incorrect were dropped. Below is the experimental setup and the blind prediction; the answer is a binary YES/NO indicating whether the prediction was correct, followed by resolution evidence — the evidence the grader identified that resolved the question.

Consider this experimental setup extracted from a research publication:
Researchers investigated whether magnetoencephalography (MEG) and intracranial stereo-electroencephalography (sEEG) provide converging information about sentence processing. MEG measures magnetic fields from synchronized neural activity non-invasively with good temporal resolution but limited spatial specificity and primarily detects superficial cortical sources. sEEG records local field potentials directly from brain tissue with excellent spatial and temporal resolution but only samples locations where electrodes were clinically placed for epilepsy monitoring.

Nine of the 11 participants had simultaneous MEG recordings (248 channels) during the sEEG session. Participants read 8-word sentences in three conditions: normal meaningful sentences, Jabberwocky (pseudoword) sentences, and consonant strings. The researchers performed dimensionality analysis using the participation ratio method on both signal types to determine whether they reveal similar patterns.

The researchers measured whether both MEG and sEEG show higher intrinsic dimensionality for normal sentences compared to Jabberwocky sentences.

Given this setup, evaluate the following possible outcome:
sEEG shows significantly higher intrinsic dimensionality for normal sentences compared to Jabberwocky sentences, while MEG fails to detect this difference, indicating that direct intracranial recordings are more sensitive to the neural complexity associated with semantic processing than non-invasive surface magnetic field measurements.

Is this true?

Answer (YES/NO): NO